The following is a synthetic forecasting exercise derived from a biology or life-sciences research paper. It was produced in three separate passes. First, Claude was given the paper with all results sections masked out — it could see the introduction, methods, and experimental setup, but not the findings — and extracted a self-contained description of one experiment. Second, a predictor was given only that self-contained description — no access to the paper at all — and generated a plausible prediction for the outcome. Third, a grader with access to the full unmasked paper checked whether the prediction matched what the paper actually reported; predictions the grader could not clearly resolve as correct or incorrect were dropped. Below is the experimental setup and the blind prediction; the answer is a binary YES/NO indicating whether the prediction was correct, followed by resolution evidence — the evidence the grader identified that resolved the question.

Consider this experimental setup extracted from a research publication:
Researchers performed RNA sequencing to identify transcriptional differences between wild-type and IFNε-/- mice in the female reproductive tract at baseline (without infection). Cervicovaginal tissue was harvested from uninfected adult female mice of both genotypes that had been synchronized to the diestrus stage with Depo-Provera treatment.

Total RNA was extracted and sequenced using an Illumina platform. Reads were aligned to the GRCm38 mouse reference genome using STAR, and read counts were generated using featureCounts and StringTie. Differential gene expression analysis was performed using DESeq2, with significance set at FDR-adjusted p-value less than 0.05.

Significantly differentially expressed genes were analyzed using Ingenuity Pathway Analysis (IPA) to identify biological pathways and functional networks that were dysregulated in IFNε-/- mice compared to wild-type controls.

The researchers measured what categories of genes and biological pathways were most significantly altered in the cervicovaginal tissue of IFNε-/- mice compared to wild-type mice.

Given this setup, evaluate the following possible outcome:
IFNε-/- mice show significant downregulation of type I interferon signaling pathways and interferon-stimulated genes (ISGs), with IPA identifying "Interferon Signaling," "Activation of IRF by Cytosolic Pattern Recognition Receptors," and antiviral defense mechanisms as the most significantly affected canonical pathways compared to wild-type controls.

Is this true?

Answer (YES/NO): NO